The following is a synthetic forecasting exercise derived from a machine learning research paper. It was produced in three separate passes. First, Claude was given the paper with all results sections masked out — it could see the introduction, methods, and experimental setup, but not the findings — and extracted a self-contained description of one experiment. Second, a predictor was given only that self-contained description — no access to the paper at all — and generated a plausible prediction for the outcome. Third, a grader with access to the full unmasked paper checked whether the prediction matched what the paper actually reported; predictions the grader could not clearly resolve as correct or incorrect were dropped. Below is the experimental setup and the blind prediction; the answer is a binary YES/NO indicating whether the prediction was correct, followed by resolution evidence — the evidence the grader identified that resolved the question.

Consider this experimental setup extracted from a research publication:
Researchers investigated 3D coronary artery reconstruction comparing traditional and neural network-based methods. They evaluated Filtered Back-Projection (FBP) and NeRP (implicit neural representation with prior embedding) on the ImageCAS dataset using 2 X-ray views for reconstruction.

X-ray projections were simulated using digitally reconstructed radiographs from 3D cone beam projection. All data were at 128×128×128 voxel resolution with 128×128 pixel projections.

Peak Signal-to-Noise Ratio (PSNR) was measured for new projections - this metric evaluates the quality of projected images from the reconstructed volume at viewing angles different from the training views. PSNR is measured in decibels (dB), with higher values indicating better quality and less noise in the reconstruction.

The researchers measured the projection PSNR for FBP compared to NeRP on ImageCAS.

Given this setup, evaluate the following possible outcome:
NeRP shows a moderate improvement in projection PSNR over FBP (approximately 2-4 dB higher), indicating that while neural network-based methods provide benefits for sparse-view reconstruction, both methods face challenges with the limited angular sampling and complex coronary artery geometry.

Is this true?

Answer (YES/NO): NO